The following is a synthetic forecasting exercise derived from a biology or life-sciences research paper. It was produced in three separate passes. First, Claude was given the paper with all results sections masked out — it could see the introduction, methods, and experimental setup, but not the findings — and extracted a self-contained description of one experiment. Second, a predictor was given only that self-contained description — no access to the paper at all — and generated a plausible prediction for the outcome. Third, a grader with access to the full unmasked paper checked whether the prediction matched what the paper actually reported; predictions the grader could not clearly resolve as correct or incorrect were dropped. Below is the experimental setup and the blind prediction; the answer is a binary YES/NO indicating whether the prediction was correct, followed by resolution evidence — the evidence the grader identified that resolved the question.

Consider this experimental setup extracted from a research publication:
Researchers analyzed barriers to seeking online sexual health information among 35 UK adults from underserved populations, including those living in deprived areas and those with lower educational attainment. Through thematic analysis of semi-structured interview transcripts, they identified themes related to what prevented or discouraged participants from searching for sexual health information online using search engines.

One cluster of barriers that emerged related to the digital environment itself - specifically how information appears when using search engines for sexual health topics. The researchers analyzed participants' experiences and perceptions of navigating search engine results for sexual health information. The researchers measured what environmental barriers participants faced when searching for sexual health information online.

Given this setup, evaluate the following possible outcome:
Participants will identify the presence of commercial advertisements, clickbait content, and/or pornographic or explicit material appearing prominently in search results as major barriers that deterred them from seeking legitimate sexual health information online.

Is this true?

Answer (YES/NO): NO